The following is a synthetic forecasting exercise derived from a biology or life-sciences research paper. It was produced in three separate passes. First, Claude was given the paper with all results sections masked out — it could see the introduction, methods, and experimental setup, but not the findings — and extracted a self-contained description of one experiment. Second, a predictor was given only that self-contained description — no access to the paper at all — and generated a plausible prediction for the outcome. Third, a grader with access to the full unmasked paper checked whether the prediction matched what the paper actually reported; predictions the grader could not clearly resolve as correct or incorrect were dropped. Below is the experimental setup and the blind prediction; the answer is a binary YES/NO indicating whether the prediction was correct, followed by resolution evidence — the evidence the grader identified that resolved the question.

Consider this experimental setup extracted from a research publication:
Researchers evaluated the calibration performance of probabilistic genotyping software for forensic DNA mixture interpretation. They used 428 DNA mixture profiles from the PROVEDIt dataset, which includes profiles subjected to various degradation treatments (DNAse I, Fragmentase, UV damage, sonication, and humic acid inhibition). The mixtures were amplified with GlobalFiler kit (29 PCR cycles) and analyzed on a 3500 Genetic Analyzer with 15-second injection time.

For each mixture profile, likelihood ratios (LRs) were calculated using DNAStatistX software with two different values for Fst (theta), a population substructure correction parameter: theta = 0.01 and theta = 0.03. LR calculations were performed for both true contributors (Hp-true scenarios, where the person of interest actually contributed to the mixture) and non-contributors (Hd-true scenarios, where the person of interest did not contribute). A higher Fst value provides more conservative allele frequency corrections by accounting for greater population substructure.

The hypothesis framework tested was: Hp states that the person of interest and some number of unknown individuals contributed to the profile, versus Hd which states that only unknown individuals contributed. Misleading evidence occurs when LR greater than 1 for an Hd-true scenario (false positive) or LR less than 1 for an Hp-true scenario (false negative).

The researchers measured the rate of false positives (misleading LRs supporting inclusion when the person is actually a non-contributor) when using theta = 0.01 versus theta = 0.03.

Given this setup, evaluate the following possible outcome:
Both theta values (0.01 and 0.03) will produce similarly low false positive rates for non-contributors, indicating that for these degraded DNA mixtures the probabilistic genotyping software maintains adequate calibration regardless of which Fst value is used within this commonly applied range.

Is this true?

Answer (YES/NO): NO